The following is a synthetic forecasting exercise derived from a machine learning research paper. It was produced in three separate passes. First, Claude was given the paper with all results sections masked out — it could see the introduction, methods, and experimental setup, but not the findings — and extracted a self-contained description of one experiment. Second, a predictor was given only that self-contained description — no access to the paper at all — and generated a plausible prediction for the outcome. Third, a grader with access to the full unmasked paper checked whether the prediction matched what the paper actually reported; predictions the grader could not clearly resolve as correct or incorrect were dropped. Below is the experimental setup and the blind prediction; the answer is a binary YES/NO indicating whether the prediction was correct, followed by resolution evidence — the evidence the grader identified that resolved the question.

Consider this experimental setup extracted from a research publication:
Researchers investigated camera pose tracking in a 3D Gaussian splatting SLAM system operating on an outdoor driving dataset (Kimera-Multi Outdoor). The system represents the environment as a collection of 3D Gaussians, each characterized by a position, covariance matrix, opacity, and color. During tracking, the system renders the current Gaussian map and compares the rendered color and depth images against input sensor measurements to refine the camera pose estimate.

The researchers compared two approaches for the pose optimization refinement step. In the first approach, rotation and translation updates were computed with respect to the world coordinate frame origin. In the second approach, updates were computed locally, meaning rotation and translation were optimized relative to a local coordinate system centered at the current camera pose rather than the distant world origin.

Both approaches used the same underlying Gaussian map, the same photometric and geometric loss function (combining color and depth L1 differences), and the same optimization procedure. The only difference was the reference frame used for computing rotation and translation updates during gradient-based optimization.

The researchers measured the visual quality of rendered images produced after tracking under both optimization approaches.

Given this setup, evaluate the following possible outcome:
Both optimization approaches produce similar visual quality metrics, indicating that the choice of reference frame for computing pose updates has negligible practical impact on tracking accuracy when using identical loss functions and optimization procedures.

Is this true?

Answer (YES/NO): NO